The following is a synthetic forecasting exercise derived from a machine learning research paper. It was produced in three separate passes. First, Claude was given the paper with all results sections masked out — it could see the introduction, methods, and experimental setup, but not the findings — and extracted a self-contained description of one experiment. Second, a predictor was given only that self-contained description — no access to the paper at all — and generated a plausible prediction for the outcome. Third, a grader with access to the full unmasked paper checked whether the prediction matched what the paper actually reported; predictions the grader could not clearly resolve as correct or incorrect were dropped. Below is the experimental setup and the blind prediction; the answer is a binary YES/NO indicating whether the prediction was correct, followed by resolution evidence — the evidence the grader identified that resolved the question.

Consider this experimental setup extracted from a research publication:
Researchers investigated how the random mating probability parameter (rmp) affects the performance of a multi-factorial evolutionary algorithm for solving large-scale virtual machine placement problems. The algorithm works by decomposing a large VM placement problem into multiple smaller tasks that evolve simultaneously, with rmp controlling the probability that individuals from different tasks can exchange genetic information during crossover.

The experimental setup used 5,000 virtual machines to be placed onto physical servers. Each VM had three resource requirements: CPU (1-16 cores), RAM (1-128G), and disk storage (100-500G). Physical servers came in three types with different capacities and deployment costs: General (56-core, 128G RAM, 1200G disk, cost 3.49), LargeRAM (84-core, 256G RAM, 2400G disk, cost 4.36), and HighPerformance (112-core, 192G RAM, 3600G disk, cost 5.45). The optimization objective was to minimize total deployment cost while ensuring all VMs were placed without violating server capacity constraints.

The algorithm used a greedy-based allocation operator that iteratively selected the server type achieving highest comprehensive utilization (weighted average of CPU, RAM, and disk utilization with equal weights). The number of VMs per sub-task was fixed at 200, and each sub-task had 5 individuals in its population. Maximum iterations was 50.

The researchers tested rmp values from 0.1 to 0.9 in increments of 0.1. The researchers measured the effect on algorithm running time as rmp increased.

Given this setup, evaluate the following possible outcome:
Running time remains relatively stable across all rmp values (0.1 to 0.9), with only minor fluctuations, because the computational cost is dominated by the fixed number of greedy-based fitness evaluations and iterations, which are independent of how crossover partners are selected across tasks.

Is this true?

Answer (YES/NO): YES